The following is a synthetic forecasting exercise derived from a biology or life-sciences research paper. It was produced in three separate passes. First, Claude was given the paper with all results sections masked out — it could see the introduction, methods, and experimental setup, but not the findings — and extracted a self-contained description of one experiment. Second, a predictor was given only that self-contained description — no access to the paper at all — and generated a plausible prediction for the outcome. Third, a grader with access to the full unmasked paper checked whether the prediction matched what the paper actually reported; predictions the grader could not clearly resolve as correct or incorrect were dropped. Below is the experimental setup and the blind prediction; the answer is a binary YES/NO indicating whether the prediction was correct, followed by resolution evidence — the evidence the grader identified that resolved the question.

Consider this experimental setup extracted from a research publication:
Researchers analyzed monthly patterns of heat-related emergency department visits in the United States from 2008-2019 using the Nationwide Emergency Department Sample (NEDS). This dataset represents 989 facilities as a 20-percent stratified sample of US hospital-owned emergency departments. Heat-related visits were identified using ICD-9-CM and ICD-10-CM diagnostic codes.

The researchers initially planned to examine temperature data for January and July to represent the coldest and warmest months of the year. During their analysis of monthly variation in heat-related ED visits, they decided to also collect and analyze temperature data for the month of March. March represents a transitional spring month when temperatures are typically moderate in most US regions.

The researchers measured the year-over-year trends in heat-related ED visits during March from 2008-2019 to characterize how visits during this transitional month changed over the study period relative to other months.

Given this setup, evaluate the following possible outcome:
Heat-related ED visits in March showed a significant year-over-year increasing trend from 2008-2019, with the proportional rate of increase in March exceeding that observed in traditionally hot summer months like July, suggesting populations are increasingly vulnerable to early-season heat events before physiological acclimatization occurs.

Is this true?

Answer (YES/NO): NO